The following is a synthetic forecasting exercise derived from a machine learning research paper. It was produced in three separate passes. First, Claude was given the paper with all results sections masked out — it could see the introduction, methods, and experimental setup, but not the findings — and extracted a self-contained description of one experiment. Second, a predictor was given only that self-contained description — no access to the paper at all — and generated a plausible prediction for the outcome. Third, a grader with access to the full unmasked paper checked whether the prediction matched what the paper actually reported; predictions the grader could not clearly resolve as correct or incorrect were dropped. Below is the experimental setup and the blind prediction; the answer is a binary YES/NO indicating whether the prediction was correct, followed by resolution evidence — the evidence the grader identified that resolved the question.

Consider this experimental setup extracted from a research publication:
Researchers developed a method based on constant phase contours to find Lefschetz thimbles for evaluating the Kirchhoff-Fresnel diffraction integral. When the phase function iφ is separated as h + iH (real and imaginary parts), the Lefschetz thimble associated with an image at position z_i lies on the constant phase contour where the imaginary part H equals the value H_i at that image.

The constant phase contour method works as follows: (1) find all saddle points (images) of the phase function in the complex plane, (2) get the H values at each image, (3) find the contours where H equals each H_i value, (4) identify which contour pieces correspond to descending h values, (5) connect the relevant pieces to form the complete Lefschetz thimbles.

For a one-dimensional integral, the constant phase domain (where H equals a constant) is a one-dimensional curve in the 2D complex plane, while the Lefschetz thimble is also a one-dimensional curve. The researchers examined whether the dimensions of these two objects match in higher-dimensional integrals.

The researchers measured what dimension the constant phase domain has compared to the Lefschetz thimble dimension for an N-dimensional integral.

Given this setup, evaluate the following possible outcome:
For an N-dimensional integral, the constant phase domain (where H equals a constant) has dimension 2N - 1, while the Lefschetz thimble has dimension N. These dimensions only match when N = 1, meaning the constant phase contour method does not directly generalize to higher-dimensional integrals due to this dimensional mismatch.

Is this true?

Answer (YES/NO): YES